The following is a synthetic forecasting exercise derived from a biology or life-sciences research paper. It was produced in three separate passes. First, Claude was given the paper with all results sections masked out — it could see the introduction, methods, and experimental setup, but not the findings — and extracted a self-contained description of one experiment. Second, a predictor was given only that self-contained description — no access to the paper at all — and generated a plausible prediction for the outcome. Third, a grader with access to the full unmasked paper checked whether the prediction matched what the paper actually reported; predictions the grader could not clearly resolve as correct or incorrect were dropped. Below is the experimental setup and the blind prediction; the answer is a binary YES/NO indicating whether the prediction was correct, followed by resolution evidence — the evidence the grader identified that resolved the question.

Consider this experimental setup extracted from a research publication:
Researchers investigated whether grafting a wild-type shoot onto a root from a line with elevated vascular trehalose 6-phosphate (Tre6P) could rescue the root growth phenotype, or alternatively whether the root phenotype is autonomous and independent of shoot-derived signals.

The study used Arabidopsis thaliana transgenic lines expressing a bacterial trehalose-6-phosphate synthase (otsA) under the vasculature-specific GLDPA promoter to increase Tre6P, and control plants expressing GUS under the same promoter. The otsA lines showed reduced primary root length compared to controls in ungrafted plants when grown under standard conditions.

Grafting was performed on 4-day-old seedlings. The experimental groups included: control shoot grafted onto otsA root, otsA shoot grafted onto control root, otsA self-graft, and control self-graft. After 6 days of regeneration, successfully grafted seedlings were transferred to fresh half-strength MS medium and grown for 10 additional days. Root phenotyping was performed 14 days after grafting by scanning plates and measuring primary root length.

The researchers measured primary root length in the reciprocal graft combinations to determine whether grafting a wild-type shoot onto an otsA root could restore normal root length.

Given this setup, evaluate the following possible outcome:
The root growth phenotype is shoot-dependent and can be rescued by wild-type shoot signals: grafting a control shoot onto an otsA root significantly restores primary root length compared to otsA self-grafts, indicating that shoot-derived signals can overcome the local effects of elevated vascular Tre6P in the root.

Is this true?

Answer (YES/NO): NO